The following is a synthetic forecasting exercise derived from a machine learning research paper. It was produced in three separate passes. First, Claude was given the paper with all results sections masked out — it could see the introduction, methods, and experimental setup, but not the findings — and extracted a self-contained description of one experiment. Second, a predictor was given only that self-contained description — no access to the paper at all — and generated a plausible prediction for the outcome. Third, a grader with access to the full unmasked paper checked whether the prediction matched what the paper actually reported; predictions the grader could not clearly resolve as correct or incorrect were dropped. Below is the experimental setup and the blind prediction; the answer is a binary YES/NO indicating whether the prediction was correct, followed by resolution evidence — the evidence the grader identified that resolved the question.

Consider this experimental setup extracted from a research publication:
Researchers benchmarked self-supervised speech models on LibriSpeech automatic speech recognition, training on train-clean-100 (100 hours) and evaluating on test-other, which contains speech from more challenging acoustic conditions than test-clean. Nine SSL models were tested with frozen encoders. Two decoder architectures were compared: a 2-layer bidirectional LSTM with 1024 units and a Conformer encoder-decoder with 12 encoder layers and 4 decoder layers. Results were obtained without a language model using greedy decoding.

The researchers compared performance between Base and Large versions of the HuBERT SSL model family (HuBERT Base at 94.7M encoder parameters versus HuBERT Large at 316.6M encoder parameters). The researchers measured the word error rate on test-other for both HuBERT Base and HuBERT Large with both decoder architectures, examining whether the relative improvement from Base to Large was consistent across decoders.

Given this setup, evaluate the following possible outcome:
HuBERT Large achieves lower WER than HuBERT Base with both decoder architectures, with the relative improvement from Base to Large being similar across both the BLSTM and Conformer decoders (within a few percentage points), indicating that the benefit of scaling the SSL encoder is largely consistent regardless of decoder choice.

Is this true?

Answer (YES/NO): YES